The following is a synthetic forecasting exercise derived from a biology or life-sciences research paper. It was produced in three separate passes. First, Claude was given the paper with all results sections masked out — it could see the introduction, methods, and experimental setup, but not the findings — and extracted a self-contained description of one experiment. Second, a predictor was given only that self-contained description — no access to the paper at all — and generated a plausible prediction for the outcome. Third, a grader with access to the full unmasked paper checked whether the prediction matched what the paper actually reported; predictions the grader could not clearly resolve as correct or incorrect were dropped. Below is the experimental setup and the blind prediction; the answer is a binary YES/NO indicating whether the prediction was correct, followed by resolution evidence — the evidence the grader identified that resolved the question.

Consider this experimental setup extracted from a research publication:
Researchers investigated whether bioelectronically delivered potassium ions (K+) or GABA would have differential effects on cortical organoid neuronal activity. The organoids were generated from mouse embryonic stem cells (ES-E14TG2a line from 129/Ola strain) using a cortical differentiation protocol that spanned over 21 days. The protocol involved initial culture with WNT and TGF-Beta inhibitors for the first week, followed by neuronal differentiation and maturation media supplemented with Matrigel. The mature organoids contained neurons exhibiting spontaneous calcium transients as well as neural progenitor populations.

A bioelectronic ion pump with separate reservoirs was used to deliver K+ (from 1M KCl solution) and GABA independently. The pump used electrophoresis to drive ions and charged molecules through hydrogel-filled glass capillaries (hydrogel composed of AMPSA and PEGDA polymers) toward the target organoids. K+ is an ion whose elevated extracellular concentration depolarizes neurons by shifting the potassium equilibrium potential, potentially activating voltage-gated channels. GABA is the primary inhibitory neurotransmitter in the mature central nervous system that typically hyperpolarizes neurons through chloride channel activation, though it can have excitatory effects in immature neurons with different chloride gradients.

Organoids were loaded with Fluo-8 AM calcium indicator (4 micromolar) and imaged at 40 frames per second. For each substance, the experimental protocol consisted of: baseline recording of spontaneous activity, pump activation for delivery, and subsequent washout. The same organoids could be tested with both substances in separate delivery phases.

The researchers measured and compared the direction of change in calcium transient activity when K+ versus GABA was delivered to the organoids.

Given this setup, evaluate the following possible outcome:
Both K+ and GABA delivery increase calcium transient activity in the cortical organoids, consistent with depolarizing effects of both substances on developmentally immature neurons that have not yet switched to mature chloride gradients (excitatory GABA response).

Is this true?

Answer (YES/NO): NO